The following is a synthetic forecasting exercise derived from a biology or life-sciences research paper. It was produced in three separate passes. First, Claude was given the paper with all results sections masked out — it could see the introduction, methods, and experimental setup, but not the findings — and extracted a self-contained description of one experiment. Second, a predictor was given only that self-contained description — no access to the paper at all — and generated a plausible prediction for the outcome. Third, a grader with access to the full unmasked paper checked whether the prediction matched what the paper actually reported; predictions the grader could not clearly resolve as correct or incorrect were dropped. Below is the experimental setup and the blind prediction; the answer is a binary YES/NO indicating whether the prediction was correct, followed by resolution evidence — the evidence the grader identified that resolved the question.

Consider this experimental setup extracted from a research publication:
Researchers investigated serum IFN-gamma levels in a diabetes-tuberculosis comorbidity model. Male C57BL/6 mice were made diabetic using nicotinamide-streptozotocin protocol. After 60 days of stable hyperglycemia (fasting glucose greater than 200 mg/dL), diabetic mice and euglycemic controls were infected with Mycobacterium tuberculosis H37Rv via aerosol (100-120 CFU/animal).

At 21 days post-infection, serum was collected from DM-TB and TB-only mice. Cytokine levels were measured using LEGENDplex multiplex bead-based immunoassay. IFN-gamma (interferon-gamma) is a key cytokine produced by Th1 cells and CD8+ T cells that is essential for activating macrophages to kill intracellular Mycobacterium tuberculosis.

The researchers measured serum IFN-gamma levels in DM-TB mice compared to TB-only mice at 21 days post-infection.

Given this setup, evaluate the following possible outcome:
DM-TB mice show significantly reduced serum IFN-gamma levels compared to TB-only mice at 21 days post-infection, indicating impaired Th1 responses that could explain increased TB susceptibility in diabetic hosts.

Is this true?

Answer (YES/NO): NO